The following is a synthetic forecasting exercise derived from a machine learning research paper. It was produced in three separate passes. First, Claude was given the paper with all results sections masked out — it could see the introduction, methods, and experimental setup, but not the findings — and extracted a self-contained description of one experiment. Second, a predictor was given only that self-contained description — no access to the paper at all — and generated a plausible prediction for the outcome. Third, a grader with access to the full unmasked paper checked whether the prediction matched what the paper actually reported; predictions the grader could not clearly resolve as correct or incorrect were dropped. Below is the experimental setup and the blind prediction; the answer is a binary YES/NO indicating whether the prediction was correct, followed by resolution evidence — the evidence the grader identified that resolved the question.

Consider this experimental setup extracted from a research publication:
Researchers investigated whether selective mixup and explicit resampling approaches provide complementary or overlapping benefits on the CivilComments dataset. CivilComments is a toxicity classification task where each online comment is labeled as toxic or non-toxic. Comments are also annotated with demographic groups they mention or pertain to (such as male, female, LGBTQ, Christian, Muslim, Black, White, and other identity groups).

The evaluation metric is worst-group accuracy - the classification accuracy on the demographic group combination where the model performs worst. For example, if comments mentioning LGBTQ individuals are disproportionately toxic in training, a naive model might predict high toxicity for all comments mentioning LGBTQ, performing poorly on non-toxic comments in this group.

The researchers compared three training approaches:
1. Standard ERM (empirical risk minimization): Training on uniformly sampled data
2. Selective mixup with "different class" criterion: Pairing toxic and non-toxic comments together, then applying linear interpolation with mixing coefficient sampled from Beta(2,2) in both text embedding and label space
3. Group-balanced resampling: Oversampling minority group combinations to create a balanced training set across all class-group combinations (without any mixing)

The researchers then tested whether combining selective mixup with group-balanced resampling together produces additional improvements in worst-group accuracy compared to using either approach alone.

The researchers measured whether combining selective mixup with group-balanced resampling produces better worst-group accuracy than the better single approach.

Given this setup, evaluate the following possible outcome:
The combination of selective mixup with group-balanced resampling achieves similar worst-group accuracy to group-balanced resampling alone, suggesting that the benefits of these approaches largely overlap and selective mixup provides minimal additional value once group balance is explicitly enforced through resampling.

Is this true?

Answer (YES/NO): YES